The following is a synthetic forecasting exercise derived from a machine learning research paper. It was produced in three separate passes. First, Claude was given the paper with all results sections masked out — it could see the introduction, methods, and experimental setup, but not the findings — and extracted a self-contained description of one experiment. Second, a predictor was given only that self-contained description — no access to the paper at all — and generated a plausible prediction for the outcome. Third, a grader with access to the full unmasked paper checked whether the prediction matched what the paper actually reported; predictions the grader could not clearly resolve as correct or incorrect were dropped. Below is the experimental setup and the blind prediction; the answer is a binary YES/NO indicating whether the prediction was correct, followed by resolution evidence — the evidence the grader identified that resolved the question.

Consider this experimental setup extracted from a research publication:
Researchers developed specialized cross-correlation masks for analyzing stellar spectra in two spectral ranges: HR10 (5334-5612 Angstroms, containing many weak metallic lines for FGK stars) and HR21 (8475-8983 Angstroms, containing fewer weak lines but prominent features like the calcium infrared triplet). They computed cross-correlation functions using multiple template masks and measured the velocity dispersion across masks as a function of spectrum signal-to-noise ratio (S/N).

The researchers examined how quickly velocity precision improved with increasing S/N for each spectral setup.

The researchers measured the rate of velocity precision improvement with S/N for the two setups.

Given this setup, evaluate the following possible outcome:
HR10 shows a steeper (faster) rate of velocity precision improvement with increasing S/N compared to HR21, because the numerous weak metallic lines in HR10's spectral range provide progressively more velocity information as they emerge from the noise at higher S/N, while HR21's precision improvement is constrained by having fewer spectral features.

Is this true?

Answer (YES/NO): YES